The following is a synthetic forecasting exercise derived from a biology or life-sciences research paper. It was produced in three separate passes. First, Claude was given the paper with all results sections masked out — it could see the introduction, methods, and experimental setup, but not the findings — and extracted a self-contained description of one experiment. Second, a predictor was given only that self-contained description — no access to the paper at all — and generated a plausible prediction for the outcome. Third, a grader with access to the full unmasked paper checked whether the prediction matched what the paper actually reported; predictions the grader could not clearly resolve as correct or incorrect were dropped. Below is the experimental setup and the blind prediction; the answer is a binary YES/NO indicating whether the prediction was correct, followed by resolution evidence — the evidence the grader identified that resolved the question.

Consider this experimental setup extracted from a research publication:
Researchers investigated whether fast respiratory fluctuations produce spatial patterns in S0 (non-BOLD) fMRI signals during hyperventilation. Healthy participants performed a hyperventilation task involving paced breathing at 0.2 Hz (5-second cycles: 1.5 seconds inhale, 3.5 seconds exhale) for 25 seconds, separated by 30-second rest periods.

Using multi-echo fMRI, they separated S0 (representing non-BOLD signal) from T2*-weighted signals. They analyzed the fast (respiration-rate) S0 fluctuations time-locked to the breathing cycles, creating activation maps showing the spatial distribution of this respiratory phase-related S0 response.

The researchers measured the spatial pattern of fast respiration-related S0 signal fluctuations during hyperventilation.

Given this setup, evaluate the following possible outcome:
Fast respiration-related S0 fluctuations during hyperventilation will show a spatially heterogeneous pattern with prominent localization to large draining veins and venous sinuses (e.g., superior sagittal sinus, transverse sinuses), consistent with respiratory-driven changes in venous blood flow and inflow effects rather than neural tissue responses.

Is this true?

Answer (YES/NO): NO